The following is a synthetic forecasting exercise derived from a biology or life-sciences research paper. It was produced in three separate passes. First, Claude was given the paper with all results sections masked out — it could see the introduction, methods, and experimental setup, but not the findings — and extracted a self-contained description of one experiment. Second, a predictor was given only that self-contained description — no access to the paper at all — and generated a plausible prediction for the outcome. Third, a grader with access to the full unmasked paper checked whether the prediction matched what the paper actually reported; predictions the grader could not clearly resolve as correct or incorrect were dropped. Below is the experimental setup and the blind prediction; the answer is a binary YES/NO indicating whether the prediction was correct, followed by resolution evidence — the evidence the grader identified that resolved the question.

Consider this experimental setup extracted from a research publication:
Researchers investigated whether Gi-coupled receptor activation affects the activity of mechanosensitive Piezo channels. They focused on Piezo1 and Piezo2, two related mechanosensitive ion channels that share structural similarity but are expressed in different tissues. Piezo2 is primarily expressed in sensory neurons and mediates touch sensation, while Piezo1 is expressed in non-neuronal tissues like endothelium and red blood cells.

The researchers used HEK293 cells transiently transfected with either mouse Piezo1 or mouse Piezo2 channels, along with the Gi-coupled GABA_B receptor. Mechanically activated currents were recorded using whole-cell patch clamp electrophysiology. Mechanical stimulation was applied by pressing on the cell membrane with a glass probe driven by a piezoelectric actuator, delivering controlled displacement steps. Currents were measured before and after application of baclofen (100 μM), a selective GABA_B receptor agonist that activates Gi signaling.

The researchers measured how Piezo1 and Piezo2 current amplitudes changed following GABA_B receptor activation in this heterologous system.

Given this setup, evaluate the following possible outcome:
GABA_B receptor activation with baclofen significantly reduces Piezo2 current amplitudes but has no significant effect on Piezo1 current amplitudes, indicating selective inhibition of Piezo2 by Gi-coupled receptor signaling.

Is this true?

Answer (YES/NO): NO